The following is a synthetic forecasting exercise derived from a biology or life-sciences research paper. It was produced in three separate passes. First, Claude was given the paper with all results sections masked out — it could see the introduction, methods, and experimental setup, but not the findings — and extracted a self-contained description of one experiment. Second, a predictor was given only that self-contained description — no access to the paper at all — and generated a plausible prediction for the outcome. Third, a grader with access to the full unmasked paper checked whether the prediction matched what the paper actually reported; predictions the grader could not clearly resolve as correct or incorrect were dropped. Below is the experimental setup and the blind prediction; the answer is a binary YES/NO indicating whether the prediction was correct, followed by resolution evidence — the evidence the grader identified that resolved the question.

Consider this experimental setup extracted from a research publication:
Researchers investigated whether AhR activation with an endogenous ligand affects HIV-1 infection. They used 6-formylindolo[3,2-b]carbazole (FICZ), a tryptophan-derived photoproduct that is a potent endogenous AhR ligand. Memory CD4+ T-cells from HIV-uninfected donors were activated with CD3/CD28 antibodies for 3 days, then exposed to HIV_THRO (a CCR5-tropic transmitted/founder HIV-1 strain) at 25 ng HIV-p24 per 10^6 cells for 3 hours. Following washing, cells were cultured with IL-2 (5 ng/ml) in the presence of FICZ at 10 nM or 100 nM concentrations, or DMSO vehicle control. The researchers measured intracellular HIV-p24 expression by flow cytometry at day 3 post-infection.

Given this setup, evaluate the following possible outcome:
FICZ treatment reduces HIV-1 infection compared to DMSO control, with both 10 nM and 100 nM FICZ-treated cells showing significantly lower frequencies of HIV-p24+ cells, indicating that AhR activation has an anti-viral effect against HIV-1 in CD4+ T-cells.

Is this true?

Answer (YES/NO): NO